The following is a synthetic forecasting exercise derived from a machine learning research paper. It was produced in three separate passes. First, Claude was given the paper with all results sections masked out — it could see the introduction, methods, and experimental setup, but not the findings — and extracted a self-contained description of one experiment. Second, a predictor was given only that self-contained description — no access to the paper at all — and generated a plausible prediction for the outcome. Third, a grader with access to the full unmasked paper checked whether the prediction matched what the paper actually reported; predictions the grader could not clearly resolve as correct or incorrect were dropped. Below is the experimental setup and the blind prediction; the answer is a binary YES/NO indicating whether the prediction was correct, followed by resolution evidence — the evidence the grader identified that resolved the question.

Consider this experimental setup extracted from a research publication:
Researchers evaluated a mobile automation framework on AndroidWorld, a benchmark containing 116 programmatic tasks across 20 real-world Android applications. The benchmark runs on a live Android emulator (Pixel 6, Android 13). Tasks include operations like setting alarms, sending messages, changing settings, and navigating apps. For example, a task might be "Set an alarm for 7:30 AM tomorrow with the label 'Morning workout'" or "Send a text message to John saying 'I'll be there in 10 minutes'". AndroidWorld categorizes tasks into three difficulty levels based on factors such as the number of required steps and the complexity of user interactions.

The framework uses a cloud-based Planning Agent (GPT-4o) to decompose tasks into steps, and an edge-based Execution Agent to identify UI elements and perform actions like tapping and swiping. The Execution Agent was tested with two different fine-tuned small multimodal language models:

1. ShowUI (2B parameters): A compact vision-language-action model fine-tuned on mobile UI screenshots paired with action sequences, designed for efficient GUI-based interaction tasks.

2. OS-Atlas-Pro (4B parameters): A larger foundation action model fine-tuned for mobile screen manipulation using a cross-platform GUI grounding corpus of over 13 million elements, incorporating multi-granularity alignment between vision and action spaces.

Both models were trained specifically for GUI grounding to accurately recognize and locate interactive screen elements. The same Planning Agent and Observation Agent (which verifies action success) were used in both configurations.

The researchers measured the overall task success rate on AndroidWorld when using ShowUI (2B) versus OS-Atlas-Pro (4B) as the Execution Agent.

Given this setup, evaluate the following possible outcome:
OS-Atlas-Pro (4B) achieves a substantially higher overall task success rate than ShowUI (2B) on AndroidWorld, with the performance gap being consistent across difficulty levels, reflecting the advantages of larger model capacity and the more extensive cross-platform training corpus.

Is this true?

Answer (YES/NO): NO